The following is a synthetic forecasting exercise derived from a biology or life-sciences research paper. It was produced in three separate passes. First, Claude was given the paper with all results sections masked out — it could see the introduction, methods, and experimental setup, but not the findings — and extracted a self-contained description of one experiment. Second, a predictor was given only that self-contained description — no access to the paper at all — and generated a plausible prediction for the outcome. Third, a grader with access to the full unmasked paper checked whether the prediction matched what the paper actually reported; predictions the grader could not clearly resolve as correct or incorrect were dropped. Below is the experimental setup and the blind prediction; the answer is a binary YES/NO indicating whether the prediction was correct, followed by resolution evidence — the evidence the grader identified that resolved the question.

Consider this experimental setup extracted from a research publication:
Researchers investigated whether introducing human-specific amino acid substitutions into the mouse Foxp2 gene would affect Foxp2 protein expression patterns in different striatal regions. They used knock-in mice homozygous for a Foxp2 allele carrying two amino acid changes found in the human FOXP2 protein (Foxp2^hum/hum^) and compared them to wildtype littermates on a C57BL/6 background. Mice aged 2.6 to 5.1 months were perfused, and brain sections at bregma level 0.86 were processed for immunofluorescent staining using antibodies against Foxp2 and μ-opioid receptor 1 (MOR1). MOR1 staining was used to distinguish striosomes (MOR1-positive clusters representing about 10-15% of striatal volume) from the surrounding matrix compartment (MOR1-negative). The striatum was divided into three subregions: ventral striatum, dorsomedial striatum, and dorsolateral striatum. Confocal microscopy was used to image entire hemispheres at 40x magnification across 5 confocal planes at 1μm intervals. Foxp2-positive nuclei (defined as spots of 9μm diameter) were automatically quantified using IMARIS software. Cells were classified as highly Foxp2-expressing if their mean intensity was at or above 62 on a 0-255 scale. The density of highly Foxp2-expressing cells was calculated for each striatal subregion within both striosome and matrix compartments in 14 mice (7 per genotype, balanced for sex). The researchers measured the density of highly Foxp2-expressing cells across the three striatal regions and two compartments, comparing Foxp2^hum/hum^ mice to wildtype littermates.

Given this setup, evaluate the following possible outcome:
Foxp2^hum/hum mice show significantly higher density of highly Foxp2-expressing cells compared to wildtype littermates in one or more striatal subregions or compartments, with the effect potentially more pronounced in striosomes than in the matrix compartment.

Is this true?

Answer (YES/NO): NO